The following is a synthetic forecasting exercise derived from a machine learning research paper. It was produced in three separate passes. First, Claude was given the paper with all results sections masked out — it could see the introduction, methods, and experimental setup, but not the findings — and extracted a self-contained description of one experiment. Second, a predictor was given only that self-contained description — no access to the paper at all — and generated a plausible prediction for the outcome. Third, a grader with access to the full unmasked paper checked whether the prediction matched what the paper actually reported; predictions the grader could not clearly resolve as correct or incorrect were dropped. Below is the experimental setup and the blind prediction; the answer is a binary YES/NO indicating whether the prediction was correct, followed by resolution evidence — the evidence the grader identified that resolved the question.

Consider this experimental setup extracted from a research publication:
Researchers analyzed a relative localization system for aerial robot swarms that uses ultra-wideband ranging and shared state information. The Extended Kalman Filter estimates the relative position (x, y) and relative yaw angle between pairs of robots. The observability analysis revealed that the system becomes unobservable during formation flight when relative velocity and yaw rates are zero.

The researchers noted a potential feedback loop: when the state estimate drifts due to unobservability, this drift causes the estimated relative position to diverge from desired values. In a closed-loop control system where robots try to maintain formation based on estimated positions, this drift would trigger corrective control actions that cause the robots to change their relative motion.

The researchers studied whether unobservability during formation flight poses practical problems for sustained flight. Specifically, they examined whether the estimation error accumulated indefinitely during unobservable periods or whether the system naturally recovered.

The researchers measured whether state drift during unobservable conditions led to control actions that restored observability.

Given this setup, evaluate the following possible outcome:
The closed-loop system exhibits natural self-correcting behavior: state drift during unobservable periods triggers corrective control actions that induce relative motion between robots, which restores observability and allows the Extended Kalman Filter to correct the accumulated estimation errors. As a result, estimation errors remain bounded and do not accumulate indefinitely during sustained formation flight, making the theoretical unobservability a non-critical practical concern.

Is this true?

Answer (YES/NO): YES